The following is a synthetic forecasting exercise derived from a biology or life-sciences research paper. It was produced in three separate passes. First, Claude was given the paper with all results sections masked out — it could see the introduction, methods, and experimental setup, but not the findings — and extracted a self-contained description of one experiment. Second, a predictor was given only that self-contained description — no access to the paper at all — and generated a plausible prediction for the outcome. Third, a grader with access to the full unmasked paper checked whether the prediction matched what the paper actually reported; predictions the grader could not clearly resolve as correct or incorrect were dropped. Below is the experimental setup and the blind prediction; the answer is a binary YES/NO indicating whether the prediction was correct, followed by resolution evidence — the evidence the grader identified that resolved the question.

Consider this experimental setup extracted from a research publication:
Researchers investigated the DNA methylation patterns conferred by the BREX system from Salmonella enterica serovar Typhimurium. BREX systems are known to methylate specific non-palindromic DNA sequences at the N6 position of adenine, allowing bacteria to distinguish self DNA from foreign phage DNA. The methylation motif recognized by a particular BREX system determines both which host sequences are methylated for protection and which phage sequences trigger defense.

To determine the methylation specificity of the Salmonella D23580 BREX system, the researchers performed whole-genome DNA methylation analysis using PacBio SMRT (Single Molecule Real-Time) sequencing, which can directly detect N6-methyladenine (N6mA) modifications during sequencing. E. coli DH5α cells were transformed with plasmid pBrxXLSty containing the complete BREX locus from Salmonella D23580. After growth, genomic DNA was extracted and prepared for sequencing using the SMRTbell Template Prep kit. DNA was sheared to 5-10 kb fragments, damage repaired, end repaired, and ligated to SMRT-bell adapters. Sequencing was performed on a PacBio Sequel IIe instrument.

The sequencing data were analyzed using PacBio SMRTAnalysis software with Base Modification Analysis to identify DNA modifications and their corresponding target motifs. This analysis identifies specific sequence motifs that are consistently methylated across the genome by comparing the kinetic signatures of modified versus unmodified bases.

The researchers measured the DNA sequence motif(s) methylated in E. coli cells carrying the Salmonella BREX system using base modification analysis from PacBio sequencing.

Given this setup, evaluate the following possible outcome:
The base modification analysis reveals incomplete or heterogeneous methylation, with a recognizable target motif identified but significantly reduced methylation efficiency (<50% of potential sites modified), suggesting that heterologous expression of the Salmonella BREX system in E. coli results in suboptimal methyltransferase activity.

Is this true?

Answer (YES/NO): NO